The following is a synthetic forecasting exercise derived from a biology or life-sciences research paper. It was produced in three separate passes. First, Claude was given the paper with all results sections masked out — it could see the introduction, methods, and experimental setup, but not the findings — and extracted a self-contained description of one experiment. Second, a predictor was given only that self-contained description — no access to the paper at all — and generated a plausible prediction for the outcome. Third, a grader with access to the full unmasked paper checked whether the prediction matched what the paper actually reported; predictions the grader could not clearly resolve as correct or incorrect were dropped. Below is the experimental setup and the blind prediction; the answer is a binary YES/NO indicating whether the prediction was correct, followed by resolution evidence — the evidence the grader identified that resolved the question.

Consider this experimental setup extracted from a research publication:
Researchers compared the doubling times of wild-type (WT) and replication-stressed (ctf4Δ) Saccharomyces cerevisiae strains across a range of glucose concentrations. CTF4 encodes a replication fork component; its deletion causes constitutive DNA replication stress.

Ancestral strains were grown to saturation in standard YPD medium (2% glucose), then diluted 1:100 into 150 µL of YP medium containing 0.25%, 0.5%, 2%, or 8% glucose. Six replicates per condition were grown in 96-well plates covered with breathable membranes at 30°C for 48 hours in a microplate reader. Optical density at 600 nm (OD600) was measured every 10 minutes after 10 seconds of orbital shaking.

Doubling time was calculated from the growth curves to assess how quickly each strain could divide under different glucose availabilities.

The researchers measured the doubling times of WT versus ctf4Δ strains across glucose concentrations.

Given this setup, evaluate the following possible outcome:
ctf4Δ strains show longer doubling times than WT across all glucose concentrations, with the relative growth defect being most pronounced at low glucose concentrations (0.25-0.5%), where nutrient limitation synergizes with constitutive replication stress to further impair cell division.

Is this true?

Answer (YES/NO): NO